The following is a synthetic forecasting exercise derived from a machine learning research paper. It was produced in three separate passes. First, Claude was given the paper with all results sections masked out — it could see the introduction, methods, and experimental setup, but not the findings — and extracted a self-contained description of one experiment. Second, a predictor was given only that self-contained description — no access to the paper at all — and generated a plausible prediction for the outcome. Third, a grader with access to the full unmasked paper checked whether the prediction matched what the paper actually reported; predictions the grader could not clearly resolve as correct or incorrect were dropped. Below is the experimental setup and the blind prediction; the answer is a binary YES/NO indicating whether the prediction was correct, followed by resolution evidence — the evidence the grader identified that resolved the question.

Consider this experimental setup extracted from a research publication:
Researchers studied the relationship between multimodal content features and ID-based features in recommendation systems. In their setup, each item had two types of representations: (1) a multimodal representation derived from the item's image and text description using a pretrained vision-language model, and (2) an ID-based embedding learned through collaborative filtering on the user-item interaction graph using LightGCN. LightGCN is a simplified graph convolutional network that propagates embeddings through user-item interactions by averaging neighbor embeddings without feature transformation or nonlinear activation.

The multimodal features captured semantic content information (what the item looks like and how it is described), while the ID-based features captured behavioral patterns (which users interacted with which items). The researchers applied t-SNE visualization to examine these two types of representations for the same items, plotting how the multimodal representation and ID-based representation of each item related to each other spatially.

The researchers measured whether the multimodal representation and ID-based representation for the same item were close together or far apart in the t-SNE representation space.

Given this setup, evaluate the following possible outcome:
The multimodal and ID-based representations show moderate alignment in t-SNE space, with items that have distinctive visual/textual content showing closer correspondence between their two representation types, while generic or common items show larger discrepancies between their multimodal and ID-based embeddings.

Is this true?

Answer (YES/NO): NO